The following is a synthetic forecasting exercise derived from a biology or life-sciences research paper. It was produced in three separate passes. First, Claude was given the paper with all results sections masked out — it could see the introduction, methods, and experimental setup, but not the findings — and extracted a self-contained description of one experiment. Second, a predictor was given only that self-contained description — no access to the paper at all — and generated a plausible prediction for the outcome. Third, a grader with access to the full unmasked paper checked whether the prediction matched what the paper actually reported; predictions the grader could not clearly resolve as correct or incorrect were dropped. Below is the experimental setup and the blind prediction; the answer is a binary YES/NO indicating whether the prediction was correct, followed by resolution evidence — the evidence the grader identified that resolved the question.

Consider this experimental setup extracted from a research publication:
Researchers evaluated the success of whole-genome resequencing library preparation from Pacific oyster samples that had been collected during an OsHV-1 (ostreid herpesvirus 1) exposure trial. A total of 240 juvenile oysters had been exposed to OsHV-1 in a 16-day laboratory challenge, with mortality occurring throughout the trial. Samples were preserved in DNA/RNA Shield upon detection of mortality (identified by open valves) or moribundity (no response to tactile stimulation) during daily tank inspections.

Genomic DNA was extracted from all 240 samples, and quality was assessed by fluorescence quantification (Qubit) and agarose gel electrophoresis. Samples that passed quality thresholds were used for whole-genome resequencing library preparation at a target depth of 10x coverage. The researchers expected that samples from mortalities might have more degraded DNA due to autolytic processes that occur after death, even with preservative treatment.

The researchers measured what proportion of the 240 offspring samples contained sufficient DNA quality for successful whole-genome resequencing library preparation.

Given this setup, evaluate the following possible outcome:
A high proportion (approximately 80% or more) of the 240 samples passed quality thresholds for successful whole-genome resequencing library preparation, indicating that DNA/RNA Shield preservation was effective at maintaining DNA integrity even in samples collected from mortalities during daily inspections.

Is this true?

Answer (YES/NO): NO